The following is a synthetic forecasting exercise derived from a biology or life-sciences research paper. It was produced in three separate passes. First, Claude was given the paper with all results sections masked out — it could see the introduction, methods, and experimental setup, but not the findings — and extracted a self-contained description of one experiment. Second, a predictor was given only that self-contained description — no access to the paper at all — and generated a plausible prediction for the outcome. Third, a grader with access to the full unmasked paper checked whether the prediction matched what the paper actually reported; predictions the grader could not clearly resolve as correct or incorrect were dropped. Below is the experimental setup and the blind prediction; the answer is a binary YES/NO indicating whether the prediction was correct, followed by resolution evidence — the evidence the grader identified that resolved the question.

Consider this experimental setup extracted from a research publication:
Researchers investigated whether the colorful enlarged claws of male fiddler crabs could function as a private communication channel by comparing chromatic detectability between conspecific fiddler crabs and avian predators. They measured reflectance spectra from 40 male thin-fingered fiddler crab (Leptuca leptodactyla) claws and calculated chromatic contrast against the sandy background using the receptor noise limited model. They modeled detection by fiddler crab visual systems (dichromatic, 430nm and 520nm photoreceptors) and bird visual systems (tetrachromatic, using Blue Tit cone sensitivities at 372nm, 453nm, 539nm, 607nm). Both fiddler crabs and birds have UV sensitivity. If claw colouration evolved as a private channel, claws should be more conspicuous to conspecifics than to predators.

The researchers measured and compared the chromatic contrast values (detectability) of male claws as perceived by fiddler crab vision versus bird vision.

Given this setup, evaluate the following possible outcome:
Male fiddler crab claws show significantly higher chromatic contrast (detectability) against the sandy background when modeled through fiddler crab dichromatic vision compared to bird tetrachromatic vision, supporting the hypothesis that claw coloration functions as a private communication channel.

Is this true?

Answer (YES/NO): NO